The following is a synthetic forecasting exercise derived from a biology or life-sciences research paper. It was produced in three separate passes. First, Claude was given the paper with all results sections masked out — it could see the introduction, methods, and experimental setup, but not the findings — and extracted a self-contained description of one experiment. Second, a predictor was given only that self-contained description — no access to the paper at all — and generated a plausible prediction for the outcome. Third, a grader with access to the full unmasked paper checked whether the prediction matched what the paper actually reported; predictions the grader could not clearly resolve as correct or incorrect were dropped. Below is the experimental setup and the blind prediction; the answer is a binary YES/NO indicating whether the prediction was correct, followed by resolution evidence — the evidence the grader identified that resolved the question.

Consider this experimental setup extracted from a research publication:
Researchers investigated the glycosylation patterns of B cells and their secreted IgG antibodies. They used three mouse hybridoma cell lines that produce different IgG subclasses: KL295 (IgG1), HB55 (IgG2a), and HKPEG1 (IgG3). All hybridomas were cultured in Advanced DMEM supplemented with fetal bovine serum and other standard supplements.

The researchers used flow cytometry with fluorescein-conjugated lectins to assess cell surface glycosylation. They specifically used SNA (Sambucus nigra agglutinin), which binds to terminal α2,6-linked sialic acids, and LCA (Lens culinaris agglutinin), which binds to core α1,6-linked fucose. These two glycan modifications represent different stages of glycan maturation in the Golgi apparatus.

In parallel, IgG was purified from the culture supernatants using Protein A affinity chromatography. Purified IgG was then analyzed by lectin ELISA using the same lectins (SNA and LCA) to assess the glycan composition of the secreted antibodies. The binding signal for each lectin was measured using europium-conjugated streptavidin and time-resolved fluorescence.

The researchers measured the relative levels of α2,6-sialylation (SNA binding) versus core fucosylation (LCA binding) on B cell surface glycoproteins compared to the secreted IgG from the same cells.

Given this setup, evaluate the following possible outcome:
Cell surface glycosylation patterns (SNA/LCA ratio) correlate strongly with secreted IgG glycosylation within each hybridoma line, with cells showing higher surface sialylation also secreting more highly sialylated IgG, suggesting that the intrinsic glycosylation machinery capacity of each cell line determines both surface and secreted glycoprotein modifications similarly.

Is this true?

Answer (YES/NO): NO